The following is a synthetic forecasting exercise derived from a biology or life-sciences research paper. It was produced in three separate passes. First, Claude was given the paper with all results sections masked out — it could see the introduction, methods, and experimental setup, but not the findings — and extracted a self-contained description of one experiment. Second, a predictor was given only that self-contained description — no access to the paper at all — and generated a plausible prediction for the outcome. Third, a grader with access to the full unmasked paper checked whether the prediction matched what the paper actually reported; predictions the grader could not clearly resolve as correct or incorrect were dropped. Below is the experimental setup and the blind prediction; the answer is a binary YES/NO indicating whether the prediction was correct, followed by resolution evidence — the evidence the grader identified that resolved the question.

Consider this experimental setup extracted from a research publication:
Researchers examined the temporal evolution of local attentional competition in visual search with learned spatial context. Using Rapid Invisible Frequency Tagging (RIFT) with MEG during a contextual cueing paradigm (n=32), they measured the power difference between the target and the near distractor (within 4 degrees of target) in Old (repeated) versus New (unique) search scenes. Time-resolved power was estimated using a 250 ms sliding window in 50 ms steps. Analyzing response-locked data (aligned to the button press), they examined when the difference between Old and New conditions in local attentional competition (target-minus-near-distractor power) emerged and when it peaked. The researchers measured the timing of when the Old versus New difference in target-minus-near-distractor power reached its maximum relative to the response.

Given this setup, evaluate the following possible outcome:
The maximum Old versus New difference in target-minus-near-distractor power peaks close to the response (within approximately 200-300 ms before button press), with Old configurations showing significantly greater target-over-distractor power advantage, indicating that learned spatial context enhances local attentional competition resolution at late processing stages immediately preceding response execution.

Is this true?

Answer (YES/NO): NO